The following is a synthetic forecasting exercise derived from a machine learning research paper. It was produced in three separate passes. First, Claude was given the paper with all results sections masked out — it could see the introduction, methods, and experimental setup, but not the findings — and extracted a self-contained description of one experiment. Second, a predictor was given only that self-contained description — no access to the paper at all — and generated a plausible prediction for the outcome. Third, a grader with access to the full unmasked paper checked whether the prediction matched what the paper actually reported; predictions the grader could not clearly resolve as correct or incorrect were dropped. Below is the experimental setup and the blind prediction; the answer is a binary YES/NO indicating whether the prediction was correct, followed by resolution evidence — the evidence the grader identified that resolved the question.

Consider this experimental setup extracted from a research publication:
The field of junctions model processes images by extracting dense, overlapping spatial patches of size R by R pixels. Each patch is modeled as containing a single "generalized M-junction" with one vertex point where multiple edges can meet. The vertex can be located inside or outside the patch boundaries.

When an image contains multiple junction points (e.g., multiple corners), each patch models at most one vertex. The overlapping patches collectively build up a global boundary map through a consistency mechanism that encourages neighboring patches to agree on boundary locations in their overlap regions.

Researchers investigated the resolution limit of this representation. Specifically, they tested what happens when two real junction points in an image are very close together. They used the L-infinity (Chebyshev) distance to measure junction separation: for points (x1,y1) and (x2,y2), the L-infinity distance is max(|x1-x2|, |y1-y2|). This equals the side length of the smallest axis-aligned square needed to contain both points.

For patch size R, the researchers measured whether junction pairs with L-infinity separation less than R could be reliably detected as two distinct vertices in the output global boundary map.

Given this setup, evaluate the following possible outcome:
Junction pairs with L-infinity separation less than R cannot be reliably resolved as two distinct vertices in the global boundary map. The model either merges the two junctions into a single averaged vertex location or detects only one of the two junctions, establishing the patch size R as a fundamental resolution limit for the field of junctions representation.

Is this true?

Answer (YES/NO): YES